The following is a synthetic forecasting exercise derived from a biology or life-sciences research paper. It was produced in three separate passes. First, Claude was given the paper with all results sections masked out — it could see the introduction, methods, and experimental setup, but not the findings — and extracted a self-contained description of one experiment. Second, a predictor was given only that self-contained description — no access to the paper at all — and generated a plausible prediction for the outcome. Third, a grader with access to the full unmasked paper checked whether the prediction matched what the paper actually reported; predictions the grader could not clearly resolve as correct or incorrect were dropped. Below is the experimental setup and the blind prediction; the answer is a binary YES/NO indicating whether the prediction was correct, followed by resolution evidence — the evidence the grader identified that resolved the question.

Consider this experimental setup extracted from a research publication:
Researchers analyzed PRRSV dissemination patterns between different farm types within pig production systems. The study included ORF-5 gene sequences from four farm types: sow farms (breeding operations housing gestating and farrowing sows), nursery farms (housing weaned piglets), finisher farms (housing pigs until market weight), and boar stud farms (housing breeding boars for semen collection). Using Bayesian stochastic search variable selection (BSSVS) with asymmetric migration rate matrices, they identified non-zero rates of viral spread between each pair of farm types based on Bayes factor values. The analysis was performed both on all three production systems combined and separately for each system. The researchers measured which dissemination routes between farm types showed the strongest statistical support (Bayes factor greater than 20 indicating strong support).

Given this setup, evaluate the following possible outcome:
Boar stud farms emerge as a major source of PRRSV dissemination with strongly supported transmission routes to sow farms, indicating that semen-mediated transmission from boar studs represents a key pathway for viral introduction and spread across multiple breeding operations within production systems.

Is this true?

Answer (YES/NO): NO